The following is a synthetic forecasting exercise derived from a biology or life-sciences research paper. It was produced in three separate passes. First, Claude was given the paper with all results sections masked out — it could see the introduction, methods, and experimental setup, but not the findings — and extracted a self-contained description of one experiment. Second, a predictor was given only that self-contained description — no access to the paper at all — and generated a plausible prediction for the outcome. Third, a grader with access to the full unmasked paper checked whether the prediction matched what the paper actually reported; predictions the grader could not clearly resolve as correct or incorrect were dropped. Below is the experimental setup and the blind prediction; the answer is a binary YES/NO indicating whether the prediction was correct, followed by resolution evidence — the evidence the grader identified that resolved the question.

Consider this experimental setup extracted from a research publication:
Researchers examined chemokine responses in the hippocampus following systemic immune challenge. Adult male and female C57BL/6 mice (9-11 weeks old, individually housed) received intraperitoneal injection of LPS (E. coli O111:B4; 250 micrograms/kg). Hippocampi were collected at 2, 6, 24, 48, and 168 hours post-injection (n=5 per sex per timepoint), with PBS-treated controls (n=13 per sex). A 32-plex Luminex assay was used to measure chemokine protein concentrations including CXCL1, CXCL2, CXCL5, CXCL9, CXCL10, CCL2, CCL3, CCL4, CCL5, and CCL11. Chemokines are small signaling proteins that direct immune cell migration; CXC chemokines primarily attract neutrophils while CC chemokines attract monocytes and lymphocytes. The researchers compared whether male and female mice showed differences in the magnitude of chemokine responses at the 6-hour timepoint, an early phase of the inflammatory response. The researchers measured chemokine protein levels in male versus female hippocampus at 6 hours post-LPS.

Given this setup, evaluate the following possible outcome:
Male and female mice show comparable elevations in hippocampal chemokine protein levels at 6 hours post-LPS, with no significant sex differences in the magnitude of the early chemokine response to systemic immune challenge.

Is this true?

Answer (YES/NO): NO